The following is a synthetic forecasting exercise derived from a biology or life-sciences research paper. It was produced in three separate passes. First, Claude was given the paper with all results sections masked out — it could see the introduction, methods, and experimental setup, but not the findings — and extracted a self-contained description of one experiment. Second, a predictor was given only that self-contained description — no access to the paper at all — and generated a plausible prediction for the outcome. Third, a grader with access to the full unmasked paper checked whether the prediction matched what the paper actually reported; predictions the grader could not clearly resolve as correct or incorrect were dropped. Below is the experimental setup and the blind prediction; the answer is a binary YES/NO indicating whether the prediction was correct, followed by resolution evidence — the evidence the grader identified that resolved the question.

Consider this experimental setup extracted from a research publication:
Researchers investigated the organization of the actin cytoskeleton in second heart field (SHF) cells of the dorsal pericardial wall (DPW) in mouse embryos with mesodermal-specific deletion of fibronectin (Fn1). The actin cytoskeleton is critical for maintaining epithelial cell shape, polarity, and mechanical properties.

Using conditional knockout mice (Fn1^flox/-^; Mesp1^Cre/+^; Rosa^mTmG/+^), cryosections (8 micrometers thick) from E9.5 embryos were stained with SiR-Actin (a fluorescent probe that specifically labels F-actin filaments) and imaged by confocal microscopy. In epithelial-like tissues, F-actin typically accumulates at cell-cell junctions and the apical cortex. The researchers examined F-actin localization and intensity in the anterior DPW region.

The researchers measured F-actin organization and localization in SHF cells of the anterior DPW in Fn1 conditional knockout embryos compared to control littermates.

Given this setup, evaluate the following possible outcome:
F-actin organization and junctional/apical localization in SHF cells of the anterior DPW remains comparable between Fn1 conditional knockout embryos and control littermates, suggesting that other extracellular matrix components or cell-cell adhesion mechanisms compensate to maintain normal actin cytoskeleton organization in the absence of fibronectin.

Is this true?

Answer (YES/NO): NO